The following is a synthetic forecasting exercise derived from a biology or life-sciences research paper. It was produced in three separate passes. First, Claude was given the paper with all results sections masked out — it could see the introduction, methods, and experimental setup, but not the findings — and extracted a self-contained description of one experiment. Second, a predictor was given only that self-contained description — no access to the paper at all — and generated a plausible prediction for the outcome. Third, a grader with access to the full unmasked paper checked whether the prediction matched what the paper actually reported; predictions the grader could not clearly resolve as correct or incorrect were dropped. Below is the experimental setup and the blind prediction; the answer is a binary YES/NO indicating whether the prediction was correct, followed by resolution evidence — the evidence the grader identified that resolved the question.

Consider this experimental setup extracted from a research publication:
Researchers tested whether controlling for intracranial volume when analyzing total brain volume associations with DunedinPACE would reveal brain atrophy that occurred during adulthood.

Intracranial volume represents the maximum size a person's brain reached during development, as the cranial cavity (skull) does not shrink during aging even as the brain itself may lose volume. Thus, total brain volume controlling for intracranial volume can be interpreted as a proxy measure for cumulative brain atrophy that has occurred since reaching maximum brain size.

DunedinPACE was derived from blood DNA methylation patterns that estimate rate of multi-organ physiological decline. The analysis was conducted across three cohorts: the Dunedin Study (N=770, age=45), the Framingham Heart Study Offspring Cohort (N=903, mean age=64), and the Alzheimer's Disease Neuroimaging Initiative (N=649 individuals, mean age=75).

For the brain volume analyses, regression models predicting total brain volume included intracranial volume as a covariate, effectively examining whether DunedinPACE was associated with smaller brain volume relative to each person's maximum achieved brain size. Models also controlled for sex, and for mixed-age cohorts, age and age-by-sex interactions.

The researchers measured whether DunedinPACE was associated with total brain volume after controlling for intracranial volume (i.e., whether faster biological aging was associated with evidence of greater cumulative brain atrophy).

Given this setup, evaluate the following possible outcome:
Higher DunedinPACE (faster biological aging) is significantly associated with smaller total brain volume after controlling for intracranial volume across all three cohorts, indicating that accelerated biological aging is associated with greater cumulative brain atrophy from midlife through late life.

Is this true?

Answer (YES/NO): YES